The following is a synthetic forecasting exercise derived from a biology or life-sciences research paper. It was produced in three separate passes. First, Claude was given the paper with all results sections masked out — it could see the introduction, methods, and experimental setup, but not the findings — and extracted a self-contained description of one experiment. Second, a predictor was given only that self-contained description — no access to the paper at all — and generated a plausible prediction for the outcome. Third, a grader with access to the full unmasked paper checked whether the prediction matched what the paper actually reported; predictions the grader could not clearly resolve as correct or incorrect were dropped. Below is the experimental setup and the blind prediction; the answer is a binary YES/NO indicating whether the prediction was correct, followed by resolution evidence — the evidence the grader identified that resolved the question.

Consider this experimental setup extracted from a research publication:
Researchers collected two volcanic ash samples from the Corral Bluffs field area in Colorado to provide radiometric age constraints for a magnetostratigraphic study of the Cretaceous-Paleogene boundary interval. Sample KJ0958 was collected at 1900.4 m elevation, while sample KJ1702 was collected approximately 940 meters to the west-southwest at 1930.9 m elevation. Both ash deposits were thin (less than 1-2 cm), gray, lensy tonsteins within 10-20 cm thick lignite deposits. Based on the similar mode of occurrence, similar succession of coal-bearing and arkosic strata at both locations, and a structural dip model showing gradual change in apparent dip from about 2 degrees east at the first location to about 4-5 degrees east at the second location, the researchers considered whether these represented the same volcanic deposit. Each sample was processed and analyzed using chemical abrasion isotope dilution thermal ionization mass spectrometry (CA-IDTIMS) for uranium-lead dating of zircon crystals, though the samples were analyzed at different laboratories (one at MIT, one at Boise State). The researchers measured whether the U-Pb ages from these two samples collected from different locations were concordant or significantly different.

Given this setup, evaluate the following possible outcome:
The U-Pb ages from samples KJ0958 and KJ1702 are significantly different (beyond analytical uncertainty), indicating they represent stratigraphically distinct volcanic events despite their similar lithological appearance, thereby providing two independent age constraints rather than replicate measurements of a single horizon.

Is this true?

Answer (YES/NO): NO